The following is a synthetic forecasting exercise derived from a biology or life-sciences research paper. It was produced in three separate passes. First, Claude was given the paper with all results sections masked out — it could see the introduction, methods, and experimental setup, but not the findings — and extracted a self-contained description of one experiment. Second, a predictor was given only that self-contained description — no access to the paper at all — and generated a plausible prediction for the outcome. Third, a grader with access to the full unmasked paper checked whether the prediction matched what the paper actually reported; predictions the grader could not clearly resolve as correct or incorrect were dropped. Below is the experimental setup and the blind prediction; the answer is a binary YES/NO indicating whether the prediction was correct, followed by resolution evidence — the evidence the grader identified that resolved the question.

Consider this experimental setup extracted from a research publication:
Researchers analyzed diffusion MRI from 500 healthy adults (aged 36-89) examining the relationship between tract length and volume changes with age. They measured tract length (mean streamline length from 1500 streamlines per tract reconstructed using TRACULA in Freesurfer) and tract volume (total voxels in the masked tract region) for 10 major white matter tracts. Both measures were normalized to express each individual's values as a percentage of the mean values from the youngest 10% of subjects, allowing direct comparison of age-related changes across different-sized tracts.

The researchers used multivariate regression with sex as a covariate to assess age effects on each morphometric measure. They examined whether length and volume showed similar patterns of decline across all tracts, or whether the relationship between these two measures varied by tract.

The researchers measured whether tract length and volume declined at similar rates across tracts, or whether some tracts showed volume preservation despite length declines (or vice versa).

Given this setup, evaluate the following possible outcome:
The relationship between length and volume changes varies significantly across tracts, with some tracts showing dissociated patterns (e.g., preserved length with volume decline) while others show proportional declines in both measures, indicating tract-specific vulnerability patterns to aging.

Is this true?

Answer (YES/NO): YES